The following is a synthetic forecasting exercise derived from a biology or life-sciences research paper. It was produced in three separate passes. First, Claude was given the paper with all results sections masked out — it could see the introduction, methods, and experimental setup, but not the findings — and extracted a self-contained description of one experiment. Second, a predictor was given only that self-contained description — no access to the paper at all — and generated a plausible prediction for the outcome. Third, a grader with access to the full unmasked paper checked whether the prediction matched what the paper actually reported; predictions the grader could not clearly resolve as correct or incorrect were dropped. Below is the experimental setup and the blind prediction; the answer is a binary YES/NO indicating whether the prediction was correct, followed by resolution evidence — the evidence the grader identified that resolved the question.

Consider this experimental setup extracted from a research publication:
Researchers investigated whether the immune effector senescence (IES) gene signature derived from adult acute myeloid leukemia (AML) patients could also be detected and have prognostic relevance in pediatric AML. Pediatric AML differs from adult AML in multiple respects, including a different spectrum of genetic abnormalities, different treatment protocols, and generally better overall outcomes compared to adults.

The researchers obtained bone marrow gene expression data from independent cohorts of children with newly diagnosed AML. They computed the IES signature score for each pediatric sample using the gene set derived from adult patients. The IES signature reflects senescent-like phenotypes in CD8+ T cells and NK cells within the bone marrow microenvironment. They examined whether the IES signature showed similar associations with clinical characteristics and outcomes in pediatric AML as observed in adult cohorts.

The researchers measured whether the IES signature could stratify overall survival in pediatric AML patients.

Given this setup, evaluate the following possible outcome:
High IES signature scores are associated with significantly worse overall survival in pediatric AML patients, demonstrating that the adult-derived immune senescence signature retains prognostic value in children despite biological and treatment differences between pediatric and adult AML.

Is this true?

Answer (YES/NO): YES